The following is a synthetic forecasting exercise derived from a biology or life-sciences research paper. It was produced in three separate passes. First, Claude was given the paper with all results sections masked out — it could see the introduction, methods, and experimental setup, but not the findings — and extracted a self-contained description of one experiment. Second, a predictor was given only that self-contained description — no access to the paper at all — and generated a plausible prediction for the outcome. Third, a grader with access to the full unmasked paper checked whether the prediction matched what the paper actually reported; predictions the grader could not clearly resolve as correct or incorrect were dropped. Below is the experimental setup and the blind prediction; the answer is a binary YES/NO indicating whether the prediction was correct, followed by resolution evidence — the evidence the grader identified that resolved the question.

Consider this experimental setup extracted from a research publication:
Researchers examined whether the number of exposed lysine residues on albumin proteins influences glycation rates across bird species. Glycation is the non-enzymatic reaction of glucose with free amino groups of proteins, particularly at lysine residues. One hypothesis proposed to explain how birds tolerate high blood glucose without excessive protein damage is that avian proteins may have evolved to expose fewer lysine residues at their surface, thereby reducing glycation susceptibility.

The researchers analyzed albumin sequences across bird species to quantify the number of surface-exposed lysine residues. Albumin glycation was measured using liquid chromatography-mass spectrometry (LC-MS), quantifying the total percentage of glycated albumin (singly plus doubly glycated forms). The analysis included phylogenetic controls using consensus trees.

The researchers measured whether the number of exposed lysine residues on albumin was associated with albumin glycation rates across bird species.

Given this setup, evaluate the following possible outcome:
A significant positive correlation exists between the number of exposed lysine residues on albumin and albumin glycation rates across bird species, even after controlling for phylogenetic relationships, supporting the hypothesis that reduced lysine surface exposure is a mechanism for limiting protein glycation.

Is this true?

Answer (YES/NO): NO